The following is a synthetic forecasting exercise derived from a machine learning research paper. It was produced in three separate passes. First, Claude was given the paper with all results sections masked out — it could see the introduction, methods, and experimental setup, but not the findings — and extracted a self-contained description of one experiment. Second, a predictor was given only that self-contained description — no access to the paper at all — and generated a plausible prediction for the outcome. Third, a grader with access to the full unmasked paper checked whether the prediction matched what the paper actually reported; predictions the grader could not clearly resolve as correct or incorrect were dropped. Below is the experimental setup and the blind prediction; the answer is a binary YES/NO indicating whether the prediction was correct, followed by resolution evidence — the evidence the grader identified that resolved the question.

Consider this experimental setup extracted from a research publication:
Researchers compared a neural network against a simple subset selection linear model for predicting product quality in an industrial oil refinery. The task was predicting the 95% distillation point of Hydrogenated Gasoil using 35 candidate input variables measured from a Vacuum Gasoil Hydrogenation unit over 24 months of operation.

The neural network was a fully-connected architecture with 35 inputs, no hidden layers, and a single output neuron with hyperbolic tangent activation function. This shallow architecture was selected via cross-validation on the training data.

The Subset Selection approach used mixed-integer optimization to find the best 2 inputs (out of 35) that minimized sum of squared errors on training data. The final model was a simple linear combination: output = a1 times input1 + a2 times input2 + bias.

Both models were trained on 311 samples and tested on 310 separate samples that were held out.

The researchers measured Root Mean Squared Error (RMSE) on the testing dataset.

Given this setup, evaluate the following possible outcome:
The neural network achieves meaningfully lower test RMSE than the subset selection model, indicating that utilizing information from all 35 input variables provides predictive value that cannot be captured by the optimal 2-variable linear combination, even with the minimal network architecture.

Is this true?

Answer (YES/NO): NO